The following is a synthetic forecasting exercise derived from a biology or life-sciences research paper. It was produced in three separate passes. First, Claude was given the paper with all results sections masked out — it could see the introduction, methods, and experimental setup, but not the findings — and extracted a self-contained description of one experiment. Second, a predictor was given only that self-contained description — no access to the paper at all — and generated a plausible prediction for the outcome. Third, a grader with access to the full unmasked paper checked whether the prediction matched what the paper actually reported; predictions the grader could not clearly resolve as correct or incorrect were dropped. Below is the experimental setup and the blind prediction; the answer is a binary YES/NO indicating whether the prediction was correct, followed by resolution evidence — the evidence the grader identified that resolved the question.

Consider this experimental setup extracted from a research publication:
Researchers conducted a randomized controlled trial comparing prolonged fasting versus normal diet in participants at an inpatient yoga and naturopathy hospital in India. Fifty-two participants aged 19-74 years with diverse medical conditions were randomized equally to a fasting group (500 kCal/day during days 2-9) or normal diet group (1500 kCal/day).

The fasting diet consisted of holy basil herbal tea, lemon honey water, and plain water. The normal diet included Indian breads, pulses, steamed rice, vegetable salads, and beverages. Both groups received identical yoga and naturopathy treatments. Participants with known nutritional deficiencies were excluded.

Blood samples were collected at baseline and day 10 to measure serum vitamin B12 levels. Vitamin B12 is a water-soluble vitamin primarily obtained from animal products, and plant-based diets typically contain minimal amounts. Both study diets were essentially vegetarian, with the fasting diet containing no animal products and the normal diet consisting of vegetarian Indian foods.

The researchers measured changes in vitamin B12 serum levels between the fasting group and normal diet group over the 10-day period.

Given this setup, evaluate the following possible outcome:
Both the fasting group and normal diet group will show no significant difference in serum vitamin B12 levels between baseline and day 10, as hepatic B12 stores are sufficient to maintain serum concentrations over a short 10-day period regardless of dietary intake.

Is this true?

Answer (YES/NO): YES